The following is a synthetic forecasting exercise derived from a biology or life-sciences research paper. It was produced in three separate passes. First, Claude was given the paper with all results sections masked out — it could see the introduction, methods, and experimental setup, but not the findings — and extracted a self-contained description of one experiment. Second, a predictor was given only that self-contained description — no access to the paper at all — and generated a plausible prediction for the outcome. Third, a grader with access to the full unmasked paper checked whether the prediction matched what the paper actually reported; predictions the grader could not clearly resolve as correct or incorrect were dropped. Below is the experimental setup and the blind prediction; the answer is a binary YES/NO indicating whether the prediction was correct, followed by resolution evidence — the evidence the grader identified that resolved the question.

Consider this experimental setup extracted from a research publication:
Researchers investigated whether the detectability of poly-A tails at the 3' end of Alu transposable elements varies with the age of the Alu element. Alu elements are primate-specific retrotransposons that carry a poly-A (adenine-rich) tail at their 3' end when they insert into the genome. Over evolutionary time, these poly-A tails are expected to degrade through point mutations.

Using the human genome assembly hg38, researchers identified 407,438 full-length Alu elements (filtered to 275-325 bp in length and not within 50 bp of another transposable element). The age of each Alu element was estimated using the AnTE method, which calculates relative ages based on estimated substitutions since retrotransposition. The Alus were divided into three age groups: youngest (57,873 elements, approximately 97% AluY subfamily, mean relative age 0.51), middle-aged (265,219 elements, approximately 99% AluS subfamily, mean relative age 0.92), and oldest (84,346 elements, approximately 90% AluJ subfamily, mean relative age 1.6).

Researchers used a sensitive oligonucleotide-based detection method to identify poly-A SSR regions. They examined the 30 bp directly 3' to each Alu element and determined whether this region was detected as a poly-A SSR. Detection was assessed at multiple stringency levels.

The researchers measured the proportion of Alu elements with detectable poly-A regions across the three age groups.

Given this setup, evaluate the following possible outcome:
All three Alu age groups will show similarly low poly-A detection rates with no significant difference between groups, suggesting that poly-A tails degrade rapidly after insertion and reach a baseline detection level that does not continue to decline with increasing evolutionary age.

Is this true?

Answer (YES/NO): NO